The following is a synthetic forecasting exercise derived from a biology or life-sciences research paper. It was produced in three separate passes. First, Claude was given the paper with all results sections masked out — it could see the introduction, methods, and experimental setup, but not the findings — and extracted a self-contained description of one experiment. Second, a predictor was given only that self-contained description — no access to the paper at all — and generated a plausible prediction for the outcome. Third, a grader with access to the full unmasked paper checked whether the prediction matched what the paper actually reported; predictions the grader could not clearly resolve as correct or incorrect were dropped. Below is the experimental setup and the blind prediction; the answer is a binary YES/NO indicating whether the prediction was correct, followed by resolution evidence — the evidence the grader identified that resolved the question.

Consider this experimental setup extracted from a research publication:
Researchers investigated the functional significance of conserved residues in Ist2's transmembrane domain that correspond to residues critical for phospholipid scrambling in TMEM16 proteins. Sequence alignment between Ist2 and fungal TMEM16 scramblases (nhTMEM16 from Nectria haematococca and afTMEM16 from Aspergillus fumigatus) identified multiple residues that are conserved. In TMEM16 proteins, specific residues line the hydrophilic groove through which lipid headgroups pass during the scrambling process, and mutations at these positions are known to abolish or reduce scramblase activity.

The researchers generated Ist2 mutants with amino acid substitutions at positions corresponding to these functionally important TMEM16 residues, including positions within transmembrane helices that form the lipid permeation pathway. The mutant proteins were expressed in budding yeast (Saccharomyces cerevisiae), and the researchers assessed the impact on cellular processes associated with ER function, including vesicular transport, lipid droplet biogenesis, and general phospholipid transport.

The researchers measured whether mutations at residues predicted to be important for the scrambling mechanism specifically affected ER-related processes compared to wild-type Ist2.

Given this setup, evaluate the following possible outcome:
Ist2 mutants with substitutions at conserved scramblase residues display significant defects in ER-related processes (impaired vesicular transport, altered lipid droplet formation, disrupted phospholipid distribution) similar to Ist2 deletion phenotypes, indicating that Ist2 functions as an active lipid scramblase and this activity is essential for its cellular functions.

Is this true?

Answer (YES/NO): NO